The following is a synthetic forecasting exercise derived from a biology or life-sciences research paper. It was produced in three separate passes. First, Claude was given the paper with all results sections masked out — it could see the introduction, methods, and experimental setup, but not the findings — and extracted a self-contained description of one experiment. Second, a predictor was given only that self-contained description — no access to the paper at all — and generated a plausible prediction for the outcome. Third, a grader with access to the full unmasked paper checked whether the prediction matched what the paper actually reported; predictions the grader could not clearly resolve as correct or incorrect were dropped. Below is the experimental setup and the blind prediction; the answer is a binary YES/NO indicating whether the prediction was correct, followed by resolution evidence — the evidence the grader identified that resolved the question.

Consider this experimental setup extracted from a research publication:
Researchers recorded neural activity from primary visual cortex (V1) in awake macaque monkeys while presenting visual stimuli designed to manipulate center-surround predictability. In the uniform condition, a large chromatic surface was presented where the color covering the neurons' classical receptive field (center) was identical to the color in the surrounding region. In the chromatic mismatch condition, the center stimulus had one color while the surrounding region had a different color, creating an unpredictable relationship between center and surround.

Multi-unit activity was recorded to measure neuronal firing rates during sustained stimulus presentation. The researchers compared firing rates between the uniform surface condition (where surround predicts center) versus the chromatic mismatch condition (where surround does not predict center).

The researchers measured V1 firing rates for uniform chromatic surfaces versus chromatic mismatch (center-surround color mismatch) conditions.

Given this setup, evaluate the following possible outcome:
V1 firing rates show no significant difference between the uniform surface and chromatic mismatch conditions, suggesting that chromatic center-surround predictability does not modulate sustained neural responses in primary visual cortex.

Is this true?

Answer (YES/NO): NO